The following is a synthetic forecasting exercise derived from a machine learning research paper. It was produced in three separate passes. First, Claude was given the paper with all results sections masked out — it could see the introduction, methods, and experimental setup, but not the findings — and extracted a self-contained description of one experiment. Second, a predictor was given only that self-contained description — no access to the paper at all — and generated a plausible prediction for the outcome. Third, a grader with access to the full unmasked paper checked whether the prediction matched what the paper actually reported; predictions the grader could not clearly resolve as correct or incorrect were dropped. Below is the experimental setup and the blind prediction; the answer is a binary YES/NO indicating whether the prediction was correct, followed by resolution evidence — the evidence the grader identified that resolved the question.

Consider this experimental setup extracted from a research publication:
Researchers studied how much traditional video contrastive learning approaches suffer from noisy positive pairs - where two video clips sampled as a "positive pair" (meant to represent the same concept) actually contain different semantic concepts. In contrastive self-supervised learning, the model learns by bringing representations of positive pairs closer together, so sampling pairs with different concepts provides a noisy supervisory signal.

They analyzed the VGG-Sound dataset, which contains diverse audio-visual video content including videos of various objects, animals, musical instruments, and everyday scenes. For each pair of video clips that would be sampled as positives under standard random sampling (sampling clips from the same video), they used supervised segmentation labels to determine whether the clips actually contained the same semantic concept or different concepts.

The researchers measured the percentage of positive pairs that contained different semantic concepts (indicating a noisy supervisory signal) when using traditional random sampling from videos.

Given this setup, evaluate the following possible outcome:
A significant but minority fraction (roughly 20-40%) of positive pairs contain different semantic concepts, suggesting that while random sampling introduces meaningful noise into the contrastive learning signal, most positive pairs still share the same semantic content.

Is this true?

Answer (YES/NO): YES